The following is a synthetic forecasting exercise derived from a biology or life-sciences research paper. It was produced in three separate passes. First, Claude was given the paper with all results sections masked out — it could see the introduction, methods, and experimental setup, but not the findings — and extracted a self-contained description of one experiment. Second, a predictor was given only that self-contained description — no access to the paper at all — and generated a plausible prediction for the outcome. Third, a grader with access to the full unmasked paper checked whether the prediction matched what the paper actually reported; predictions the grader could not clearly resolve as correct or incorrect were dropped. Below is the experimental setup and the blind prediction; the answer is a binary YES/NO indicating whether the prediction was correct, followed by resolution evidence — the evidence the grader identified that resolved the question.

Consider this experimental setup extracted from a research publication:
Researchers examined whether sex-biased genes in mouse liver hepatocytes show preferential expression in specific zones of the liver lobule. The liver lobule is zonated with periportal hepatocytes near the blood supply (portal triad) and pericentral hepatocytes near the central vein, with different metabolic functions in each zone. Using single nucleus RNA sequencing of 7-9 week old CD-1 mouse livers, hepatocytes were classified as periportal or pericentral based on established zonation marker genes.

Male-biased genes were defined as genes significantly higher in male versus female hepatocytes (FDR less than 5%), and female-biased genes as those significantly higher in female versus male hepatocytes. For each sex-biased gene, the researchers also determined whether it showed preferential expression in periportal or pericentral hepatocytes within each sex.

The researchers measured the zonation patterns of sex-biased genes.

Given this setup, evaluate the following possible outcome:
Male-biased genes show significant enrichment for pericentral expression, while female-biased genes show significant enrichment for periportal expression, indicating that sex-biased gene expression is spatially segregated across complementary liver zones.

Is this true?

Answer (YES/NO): NO